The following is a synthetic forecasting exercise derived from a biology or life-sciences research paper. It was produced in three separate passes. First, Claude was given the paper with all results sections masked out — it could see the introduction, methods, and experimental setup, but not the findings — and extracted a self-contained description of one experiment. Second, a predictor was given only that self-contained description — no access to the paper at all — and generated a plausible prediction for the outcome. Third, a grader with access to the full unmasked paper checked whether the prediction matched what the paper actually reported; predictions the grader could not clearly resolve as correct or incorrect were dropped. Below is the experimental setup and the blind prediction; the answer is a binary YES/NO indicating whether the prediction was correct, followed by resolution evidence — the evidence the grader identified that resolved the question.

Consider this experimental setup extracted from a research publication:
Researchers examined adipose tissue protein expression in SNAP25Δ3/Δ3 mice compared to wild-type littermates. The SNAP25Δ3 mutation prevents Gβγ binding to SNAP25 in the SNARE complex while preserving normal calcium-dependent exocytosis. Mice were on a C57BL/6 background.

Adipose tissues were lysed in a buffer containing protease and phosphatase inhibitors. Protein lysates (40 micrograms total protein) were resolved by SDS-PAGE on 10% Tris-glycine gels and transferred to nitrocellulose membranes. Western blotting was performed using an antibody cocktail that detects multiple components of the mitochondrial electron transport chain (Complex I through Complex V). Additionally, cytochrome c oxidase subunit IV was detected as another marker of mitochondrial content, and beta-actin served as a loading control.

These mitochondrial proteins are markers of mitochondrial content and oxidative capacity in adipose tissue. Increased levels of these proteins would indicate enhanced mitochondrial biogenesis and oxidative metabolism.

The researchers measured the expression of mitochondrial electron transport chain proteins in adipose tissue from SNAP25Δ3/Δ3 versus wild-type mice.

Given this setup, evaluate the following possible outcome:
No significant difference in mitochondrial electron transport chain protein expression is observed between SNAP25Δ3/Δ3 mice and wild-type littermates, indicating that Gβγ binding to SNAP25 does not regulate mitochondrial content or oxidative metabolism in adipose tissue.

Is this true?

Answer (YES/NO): NO